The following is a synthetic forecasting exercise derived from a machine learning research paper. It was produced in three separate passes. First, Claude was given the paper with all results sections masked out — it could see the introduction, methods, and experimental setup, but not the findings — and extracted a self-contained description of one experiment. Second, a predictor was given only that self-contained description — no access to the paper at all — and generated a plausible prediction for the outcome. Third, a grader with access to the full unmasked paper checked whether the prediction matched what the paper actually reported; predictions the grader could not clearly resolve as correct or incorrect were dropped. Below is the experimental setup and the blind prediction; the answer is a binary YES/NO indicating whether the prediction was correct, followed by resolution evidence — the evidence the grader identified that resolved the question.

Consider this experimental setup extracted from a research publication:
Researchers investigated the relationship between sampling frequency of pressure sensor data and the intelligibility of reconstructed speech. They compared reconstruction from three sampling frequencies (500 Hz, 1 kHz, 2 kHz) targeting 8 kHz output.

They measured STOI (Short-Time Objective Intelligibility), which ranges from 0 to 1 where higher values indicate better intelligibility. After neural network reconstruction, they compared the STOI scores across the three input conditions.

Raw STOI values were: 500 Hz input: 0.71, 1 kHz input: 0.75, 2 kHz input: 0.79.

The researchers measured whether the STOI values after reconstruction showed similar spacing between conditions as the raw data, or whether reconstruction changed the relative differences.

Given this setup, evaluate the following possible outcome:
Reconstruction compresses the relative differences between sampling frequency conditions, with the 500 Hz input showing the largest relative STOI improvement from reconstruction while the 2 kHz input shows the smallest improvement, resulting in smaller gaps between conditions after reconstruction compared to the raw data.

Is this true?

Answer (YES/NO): NO